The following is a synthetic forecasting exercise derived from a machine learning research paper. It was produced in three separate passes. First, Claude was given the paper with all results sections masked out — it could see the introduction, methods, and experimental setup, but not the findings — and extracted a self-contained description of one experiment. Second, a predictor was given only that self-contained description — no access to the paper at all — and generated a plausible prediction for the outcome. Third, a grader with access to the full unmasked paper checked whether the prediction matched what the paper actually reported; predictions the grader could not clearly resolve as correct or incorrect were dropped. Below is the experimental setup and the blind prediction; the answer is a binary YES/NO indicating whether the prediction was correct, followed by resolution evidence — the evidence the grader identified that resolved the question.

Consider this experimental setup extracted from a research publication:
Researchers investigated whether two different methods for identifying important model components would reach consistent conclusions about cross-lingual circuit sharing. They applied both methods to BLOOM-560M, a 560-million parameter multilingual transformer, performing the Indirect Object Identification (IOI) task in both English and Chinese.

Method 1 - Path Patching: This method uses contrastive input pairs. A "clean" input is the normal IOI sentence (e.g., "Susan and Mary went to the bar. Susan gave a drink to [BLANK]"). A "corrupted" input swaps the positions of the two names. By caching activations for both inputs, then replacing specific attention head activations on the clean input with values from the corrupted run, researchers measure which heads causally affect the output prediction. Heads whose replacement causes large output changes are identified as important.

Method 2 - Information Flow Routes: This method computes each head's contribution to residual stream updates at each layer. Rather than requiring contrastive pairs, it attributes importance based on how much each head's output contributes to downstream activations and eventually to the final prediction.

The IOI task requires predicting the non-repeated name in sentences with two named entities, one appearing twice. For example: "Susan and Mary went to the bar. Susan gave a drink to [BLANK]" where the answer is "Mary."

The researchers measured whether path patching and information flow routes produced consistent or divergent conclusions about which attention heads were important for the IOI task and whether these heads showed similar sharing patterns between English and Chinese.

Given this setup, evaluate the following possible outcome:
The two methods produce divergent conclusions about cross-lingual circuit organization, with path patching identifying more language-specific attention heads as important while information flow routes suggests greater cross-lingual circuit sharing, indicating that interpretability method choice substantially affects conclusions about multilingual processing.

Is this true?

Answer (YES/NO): NO